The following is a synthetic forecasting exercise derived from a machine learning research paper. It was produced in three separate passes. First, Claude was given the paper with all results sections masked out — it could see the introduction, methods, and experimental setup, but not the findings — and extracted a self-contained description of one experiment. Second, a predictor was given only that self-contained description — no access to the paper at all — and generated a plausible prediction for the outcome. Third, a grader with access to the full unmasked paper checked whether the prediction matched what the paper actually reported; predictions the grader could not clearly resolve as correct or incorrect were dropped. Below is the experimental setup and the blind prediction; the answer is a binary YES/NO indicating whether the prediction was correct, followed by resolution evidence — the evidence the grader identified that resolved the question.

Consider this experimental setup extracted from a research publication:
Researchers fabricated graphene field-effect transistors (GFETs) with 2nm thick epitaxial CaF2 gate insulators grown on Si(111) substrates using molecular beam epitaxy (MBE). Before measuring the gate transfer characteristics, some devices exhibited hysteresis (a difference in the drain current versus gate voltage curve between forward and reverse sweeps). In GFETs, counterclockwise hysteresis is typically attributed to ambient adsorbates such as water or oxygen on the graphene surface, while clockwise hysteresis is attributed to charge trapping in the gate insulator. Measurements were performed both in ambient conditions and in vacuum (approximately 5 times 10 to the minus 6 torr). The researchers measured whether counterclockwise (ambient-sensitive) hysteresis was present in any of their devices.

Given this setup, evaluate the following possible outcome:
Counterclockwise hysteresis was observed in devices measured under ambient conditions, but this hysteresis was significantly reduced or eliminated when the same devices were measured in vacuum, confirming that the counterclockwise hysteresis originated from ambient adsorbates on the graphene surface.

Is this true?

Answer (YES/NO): NO